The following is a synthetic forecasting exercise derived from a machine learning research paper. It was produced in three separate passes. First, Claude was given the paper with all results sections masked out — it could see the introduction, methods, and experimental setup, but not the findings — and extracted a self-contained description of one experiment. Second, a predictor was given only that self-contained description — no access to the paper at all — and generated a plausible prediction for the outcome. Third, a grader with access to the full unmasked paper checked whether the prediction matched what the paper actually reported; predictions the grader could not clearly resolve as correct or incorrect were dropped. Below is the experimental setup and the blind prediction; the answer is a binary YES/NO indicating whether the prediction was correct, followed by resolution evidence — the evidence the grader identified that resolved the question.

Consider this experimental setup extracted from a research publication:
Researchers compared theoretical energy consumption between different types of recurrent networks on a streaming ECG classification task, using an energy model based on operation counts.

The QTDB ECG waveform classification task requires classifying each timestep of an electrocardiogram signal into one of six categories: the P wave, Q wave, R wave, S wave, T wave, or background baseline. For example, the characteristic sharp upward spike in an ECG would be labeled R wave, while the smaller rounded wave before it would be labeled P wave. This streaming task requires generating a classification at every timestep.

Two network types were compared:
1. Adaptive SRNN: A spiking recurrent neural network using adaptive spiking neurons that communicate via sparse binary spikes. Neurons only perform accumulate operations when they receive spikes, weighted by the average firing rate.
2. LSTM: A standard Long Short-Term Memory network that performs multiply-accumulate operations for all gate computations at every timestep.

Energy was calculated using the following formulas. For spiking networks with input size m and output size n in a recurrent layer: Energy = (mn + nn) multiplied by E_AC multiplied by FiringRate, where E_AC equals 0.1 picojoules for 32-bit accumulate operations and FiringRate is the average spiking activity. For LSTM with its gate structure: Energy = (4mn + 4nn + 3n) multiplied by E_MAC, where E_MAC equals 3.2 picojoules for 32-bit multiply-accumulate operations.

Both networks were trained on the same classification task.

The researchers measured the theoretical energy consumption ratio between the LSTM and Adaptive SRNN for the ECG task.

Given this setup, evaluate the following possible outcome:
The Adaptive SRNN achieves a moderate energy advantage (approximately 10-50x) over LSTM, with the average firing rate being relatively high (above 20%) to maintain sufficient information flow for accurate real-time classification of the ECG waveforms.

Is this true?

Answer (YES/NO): NO